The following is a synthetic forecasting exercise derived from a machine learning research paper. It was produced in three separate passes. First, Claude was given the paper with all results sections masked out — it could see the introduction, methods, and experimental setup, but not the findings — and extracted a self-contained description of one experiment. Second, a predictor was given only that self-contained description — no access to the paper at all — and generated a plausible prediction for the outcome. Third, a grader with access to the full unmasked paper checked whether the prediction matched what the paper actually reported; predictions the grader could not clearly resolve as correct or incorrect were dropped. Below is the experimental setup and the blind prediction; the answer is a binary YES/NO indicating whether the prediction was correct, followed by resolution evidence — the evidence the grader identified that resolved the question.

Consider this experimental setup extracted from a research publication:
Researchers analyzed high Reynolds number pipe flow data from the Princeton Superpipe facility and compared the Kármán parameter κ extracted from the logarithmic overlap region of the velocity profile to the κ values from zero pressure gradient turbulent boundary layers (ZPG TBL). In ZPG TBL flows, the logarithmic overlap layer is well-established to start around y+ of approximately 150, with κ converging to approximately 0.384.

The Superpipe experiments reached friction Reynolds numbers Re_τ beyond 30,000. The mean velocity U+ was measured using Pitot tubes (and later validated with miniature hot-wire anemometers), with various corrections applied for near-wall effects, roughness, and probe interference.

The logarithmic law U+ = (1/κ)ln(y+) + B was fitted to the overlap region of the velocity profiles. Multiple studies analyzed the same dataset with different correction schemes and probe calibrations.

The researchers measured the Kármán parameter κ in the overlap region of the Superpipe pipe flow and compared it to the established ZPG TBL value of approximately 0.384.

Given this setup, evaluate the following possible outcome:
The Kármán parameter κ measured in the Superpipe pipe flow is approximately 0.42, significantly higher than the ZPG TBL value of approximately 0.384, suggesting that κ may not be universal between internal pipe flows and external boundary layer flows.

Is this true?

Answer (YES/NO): YES